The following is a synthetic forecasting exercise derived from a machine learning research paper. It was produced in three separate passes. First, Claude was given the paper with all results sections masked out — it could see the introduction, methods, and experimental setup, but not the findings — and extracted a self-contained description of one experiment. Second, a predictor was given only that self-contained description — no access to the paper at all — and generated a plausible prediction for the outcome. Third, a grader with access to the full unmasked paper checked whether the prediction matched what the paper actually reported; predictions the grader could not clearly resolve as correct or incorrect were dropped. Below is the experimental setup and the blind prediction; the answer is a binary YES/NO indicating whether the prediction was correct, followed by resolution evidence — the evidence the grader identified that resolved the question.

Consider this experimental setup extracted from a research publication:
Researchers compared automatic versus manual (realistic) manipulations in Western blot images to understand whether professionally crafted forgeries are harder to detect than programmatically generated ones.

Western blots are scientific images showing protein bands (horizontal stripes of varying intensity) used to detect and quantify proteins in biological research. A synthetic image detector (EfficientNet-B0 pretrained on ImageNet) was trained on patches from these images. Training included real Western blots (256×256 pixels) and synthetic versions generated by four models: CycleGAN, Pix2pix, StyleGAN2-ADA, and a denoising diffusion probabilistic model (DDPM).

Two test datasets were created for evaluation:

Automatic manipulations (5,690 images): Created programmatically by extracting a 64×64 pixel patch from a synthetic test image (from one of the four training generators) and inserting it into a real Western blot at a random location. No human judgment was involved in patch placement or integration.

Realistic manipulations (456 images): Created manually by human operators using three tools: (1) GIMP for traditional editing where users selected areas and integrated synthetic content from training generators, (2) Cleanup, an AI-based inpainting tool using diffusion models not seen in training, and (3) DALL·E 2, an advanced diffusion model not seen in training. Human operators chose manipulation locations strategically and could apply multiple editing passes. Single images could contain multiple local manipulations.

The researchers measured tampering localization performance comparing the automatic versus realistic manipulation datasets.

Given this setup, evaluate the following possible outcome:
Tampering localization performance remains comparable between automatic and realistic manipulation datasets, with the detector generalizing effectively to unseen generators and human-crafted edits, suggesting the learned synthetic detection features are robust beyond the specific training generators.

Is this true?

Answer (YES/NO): YES